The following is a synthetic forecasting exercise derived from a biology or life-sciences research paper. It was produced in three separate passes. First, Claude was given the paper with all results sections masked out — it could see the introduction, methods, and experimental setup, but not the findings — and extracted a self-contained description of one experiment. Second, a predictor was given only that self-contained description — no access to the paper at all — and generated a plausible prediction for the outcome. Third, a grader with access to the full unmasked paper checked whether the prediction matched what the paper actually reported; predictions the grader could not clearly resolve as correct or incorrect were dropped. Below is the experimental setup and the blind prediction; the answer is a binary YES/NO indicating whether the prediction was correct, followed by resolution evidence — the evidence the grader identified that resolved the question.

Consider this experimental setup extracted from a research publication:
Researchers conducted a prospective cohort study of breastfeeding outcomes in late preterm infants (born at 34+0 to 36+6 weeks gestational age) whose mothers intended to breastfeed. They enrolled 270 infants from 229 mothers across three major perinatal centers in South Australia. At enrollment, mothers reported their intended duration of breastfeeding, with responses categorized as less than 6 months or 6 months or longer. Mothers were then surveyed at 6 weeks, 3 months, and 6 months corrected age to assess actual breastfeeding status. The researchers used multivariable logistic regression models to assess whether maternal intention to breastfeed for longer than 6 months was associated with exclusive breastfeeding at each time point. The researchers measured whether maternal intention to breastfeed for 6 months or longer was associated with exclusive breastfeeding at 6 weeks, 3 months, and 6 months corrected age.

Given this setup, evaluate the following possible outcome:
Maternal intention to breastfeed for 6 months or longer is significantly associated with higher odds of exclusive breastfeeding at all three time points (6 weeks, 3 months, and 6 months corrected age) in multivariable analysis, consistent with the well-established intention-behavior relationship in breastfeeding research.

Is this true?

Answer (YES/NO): YES